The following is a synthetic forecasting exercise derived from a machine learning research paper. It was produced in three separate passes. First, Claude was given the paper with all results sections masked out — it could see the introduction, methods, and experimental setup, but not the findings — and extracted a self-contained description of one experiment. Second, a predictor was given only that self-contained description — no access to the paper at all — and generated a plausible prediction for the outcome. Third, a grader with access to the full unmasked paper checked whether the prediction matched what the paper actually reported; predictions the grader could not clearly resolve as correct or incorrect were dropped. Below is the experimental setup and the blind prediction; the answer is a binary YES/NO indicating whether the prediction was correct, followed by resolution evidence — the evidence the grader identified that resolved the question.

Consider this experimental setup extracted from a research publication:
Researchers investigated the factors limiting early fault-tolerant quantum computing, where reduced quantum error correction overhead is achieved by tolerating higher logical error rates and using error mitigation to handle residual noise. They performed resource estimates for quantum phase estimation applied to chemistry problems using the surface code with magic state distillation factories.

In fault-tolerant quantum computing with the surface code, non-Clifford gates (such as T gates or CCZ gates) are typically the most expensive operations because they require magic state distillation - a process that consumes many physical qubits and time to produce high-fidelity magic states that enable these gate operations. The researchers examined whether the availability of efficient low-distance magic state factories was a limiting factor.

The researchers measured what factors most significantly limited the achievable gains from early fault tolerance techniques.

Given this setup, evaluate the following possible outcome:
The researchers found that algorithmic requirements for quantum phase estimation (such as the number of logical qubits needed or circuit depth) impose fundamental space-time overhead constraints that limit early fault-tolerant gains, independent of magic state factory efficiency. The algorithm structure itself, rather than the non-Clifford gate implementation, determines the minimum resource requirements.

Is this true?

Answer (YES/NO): NO